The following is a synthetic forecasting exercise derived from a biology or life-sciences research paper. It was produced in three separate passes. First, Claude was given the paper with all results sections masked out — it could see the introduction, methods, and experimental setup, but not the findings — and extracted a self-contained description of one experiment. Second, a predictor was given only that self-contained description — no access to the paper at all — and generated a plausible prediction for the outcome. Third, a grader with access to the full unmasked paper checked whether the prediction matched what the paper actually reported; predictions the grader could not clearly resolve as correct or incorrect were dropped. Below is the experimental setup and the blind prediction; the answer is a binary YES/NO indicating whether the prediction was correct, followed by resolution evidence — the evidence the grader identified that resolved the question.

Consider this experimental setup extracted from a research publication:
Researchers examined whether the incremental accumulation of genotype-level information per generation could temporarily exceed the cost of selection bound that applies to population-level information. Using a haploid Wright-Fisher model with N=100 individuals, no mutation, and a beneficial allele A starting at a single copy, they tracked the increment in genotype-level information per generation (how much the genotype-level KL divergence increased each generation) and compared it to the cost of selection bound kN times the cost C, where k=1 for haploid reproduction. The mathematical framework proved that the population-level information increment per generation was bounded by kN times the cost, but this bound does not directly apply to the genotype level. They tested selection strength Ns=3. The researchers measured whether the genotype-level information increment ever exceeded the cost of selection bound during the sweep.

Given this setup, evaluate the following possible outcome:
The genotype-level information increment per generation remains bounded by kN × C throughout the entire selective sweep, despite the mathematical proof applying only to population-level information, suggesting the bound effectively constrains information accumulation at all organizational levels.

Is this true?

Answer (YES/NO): NO